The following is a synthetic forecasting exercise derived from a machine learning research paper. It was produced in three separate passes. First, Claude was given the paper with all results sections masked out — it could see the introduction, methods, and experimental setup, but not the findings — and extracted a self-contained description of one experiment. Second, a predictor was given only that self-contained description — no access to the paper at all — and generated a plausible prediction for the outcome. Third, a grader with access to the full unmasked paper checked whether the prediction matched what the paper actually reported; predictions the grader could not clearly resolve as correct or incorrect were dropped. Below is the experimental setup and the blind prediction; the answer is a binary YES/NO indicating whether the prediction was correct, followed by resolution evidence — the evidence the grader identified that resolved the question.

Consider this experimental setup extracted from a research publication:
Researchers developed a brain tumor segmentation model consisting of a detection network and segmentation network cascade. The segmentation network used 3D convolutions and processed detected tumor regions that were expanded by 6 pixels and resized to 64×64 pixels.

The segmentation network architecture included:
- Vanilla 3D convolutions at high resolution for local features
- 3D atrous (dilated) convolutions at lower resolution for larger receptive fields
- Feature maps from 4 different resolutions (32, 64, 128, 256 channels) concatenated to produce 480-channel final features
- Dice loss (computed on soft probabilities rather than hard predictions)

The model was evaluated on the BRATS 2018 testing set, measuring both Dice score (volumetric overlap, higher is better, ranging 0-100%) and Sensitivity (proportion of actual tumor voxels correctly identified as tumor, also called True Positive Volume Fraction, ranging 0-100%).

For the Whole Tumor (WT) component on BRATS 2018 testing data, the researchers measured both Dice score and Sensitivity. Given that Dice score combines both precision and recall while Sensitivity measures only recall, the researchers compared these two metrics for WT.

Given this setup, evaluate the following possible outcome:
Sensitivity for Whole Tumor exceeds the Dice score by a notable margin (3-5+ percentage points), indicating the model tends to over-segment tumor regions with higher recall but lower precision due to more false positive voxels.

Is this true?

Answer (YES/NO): YES